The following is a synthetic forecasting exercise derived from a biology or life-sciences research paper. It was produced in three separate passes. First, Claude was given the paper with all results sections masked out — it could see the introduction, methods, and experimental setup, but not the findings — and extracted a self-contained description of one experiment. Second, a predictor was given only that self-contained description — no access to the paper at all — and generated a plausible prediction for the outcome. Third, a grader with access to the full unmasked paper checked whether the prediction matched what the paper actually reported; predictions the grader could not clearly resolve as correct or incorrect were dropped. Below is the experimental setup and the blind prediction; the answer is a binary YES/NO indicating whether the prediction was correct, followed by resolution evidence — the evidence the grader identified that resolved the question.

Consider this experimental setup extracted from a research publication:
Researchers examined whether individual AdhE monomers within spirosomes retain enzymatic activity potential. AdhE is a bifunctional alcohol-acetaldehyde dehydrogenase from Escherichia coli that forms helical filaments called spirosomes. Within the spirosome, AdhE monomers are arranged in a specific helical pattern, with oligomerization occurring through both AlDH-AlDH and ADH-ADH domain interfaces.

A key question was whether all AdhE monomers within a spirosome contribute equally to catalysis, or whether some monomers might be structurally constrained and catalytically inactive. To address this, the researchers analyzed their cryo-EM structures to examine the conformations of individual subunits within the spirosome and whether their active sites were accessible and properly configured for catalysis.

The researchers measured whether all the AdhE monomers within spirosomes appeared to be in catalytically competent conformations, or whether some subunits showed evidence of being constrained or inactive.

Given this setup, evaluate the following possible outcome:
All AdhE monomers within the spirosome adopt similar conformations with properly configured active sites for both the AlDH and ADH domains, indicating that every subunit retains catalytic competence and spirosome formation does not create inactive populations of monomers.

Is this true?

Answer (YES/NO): YES